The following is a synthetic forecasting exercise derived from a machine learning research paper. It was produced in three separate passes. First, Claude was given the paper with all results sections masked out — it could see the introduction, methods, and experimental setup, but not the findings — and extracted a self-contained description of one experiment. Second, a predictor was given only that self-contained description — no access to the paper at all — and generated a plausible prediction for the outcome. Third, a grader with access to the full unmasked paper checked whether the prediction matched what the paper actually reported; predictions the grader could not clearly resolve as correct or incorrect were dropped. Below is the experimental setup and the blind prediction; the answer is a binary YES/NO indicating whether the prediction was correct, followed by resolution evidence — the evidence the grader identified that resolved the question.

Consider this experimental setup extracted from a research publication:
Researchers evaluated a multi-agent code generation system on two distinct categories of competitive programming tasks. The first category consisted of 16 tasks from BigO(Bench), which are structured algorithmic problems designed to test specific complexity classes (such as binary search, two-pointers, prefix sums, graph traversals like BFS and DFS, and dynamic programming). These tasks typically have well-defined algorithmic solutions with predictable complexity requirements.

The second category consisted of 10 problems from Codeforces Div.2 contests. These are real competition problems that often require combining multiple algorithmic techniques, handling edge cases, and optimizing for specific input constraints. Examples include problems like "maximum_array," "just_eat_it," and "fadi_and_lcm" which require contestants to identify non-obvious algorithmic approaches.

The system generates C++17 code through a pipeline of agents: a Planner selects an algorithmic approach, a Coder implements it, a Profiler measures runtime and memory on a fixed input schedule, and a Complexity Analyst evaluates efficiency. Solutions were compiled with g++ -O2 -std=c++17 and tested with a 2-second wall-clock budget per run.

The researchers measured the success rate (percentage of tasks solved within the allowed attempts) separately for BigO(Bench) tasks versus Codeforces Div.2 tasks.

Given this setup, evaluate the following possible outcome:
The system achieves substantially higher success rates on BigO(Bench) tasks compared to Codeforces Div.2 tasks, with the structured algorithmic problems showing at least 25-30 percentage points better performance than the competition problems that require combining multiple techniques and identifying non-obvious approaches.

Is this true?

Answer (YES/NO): NO